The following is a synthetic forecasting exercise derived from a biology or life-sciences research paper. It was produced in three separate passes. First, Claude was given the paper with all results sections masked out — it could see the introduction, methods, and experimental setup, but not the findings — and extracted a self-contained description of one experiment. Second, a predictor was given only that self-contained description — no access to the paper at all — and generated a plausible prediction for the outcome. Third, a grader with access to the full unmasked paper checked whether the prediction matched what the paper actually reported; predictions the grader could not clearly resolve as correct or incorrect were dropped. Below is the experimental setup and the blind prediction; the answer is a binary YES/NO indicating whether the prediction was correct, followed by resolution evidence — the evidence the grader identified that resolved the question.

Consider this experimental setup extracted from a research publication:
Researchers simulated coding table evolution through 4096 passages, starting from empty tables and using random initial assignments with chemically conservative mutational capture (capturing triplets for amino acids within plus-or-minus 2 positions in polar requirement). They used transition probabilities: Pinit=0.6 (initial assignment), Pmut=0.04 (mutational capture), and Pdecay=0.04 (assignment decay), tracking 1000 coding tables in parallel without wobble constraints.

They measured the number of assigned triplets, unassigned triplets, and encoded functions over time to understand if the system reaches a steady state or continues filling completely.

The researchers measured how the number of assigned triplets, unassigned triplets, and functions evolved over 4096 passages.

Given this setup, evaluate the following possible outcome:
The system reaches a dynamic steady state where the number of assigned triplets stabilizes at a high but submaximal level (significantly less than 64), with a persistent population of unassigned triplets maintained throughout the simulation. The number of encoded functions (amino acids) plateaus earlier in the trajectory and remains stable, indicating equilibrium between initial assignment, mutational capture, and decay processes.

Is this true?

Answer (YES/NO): YES